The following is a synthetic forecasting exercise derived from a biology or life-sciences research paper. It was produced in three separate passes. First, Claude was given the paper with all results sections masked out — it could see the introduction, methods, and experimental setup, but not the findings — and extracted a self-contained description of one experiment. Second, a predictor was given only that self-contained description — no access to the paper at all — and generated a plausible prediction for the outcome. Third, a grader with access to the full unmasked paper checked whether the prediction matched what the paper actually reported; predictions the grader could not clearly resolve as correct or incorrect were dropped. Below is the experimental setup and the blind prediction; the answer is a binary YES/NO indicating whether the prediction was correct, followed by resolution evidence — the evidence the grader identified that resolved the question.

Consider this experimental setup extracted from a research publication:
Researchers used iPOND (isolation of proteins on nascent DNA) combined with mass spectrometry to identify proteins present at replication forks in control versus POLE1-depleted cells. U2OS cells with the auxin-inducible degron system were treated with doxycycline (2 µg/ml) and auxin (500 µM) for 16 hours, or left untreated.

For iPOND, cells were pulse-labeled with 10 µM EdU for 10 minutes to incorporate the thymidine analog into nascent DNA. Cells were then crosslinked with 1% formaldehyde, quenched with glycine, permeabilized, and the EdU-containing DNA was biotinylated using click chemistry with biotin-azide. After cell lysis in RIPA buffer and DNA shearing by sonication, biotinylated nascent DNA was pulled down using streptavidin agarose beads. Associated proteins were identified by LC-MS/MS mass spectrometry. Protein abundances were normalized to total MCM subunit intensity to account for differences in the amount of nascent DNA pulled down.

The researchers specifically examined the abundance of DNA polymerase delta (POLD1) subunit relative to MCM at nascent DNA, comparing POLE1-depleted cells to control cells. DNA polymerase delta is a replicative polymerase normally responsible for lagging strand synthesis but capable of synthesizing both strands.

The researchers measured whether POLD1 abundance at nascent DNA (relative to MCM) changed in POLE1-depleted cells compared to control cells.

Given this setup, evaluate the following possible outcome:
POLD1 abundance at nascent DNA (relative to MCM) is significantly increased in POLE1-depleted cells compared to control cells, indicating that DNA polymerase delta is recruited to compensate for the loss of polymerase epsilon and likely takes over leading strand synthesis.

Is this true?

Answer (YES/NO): NO